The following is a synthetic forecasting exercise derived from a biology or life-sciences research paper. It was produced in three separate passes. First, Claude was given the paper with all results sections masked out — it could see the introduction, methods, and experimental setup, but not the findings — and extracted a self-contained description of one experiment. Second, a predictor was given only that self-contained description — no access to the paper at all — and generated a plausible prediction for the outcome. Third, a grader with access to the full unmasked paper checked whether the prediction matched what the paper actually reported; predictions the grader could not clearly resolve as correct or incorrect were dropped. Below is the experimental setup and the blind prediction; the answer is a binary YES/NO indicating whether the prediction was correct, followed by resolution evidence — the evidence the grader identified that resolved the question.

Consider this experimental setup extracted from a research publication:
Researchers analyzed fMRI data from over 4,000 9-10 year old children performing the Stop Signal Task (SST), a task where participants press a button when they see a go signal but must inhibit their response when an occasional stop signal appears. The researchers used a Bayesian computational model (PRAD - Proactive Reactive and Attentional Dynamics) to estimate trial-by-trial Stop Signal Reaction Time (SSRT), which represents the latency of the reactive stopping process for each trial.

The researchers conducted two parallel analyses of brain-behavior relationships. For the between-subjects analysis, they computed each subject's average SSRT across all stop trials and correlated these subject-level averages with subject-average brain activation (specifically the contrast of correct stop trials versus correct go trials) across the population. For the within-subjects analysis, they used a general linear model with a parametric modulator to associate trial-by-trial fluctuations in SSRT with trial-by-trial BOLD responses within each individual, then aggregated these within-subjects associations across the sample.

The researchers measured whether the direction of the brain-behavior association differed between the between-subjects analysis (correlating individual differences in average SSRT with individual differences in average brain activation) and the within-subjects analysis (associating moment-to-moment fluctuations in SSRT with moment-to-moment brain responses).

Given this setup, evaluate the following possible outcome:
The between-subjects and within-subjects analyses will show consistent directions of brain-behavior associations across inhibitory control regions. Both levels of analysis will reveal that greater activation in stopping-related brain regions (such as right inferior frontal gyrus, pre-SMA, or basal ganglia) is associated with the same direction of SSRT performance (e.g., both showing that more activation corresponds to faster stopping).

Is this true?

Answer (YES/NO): NO